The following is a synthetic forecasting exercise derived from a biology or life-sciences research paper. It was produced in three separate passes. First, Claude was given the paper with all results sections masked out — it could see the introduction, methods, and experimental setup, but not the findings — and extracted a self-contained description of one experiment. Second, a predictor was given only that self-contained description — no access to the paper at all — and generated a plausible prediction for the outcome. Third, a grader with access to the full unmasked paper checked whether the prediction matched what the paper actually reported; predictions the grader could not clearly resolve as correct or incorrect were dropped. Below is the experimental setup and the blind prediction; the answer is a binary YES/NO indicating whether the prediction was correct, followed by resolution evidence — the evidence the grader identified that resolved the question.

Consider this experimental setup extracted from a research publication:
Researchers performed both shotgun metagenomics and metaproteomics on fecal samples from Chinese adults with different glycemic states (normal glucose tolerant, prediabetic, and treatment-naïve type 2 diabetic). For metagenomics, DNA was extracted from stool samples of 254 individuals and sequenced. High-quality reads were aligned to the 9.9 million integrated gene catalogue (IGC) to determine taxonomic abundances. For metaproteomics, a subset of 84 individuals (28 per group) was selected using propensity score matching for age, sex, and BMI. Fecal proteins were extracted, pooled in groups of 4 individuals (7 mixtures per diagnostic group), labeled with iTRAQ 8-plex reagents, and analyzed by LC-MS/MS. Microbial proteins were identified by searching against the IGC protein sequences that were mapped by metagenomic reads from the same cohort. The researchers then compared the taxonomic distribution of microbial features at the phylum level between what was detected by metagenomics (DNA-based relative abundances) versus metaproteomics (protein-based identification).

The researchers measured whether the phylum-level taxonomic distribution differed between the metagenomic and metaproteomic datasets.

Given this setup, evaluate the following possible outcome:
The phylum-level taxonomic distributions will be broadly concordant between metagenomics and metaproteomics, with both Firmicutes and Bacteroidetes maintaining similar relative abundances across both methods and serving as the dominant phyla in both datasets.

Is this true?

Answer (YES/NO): NO